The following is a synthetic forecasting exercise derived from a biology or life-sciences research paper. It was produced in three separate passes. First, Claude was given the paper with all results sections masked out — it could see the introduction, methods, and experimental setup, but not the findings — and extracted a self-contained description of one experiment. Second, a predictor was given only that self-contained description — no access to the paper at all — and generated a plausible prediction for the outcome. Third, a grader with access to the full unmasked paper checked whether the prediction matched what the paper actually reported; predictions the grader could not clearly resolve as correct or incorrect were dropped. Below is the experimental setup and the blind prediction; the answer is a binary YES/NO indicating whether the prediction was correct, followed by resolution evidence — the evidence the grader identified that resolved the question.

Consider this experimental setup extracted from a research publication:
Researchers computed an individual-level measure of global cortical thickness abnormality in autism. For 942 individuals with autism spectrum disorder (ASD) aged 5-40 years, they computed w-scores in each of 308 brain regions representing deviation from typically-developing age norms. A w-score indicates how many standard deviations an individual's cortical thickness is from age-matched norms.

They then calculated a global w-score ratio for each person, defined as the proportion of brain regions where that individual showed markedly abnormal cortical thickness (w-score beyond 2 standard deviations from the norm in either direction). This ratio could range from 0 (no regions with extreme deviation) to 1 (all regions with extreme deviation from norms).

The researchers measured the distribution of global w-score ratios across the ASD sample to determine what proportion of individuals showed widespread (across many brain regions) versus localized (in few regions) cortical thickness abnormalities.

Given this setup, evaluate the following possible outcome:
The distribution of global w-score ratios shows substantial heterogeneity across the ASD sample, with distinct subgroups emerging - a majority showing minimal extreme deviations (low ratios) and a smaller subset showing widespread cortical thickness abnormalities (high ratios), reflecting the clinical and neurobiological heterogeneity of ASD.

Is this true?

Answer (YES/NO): NO